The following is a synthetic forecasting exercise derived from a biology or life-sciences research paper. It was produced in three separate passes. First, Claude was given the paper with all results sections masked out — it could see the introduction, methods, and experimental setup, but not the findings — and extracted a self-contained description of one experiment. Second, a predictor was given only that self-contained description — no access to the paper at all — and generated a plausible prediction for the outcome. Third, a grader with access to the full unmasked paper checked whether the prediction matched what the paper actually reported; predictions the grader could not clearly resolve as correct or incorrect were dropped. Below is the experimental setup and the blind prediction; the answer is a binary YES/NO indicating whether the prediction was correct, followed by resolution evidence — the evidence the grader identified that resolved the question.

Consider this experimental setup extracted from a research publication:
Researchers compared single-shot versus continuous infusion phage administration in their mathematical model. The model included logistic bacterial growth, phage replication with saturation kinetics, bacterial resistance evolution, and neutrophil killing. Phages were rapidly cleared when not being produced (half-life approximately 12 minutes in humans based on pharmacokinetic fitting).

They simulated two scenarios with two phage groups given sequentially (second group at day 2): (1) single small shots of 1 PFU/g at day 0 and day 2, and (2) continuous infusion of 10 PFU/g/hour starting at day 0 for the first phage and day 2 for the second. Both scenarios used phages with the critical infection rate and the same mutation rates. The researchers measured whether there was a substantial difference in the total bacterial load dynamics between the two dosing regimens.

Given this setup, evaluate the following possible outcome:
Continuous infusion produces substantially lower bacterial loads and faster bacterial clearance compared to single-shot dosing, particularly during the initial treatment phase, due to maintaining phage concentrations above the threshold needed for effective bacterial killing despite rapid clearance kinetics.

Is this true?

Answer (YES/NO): NO